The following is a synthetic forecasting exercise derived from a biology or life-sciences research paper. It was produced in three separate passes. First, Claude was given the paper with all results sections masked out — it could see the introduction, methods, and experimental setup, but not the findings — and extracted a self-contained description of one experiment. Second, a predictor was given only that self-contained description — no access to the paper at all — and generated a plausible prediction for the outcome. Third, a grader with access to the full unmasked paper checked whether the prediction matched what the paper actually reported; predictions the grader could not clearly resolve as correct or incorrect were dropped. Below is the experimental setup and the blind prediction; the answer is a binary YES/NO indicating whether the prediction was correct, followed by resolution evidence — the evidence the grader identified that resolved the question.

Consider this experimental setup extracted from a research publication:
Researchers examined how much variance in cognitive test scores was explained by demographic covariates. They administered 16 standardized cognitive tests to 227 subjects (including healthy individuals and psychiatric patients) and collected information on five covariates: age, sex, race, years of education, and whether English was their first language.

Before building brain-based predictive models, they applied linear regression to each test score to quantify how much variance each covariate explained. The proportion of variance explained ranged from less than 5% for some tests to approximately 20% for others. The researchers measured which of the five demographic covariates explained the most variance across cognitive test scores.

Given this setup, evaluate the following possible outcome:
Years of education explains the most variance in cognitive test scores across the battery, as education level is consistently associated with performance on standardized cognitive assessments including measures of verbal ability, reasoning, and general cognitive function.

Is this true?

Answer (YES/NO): YES